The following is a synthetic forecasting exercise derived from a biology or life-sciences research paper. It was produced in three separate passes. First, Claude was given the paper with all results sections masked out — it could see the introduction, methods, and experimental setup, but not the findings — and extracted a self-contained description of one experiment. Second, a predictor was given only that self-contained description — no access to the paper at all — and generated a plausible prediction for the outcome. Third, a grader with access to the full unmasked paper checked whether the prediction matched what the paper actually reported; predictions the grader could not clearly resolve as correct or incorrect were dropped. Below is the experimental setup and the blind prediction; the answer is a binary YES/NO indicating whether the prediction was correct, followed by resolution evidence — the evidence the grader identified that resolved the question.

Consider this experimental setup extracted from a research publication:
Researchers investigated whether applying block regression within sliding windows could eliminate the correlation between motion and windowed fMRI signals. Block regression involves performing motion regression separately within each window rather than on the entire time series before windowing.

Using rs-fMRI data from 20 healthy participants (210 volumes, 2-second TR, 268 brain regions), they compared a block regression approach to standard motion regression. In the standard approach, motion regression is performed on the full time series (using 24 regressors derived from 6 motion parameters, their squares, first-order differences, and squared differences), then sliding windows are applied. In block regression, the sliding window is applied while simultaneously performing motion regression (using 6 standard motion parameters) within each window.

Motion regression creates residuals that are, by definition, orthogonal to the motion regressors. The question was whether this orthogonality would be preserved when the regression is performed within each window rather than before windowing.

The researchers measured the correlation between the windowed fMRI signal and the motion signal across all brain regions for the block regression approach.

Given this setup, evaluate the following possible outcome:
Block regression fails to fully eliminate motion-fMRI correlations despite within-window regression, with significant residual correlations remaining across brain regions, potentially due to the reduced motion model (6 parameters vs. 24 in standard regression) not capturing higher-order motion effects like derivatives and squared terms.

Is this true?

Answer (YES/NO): NO